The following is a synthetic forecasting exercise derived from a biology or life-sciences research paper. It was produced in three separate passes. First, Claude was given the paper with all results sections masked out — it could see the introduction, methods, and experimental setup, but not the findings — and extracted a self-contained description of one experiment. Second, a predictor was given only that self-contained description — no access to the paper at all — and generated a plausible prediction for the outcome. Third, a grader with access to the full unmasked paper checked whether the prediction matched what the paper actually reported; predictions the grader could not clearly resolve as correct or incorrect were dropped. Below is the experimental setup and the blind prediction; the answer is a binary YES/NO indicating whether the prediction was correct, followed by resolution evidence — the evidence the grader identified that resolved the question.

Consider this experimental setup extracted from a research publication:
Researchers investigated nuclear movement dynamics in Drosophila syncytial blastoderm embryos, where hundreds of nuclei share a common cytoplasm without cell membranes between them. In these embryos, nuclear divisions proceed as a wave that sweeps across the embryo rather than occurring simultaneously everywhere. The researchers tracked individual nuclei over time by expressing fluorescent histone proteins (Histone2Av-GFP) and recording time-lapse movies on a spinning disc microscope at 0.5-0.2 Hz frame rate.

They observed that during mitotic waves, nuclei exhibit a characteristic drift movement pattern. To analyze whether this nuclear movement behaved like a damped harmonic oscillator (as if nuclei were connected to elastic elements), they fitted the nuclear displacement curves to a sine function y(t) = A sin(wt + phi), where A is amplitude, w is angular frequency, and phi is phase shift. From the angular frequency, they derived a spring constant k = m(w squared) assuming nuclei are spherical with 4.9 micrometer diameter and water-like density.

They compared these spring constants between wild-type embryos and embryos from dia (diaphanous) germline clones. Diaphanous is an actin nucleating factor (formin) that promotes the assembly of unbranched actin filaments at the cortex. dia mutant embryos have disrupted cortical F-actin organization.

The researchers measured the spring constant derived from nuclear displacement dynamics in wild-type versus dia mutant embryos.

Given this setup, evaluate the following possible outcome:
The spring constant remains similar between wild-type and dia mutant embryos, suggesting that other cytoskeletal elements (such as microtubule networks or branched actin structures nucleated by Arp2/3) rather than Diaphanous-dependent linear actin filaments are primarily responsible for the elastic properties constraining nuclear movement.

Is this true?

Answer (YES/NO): NO